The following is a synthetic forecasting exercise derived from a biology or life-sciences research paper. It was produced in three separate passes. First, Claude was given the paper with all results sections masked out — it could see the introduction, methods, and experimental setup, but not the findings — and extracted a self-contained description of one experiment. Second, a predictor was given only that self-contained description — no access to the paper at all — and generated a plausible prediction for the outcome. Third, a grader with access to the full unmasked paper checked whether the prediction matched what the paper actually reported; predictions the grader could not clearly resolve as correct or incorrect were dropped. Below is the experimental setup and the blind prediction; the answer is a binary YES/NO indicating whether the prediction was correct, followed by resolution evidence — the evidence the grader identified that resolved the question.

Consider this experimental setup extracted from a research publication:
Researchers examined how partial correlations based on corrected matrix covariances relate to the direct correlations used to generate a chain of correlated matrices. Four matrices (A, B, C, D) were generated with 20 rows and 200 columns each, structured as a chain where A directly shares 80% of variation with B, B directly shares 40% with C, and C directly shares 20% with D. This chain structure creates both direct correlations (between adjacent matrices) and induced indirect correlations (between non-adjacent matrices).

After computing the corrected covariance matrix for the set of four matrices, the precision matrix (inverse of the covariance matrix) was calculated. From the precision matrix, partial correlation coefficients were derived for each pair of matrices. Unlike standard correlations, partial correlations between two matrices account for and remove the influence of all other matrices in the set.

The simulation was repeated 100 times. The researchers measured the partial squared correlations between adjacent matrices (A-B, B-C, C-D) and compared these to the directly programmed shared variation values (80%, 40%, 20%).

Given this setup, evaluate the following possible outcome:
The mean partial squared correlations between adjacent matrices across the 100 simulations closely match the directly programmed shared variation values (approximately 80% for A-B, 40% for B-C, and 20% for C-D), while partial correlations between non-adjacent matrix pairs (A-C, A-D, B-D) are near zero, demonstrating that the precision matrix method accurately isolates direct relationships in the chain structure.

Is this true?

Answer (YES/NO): NO